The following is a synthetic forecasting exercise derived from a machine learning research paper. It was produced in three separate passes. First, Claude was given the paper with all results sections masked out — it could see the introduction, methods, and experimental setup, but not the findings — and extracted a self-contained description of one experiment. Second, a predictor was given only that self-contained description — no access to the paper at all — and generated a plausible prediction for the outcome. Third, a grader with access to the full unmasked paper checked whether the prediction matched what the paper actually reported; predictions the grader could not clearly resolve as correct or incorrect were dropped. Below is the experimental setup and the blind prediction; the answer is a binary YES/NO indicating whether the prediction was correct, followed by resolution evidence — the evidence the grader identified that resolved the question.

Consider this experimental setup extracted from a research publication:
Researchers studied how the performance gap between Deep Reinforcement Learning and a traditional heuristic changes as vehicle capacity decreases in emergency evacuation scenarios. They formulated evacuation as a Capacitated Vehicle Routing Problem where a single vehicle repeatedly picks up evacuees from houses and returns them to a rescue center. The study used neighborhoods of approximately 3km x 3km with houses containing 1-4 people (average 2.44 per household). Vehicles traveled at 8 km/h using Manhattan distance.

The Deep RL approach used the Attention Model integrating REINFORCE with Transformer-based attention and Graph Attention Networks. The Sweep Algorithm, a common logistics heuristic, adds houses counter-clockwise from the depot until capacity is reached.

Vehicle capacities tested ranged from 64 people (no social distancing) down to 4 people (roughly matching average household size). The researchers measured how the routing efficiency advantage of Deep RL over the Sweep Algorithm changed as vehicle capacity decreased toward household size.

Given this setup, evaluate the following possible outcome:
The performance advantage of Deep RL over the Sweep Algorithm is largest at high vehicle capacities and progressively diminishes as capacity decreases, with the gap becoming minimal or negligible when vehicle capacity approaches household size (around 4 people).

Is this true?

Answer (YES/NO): YES